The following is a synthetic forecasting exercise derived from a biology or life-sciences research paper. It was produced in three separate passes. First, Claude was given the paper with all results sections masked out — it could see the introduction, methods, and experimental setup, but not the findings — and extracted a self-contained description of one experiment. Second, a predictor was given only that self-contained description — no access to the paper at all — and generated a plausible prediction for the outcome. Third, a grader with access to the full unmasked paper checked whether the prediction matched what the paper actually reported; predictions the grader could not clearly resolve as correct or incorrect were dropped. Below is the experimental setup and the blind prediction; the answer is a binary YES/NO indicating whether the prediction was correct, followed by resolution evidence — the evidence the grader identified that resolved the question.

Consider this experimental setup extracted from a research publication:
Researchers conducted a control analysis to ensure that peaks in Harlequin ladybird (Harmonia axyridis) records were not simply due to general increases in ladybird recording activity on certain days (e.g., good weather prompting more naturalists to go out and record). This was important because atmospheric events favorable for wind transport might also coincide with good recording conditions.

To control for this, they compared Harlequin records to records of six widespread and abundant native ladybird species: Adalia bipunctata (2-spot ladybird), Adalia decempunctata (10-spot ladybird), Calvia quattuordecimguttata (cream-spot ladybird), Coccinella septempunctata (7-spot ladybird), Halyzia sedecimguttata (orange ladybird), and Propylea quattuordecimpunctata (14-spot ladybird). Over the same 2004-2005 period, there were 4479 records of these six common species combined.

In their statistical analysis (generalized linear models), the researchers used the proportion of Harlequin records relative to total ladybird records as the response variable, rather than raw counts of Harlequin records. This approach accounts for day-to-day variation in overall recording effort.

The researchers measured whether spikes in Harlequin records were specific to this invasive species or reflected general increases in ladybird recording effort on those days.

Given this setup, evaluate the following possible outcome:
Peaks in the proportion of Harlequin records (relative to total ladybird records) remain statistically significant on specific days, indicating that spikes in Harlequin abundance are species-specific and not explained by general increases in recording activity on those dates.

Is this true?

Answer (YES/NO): YES